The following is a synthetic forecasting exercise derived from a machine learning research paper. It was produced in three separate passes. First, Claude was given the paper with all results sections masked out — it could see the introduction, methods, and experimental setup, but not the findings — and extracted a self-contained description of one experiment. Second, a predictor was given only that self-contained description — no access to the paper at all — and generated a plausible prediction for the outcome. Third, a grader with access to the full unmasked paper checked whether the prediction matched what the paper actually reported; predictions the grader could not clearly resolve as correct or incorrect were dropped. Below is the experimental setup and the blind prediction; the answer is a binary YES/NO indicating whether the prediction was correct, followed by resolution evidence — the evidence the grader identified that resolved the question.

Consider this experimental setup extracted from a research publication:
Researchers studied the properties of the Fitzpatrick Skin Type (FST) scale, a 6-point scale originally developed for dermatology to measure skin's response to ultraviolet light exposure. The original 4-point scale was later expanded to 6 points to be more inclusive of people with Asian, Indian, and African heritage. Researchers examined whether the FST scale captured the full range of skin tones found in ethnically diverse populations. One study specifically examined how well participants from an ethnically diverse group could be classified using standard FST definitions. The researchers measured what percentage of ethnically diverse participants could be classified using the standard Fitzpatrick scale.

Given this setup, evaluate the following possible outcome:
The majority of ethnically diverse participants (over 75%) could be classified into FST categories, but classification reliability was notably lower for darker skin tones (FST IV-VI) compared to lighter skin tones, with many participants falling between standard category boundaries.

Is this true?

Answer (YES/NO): NO